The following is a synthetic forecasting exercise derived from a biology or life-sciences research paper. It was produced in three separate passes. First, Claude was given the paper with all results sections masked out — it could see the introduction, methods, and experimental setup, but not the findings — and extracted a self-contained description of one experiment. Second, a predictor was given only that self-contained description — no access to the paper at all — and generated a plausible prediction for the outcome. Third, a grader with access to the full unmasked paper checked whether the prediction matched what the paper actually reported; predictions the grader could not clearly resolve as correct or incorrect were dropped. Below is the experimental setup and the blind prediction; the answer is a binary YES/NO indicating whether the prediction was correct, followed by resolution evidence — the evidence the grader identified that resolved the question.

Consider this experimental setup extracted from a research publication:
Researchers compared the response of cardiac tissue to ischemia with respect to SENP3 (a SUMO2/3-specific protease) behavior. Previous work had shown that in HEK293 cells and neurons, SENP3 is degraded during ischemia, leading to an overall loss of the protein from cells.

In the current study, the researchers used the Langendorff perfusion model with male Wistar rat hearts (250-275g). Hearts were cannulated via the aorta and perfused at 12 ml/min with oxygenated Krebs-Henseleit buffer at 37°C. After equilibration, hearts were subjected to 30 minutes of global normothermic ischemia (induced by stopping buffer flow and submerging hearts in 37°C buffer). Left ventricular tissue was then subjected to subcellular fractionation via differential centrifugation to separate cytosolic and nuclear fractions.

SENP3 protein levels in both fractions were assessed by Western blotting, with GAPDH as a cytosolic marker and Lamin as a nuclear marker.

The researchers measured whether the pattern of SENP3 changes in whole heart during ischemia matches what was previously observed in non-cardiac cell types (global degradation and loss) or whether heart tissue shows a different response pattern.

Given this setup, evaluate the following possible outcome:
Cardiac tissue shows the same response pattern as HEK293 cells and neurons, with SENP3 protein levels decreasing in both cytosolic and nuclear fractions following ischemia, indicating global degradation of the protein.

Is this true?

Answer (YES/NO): NO